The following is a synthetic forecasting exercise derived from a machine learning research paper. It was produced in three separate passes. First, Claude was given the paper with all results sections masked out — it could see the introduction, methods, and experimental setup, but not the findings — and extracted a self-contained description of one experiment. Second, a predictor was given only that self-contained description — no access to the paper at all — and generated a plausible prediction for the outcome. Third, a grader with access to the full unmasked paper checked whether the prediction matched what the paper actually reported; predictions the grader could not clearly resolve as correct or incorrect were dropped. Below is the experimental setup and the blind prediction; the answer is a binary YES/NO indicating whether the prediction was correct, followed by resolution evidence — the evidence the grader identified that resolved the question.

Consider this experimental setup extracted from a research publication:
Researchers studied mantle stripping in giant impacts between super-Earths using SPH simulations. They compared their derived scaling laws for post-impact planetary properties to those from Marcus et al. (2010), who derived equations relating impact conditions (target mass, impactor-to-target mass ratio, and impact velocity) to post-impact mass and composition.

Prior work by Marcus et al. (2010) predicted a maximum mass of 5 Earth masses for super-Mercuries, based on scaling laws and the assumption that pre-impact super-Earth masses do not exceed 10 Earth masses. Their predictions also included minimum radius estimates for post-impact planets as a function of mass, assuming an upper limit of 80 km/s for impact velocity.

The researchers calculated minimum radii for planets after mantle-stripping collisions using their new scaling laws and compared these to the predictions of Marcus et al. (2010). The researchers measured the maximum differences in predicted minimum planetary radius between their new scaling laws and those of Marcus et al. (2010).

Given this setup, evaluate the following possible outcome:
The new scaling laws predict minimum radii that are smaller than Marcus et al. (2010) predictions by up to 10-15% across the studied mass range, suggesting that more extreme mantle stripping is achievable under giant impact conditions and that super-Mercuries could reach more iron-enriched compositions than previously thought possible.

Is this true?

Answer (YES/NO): NO